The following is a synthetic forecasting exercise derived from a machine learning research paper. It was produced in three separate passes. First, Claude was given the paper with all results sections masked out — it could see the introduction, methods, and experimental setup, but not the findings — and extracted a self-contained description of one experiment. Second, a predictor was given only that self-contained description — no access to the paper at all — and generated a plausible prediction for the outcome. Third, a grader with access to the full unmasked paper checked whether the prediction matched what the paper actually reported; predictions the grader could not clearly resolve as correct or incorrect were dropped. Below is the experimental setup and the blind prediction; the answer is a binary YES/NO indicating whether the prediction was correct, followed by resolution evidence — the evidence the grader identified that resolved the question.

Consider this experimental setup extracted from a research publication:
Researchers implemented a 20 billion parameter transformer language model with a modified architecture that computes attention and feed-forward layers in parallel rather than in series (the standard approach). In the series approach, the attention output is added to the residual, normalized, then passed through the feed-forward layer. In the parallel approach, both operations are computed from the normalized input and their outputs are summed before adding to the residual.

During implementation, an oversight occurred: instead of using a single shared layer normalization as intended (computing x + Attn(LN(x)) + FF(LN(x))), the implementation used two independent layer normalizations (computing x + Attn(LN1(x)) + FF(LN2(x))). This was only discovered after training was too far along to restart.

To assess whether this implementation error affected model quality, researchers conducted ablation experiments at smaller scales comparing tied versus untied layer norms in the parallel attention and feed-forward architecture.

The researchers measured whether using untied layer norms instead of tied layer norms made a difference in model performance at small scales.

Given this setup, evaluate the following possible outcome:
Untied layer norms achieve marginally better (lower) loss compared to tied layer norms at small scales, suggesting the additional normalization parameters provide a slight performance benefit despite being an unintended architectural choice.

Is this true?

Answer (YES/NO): NO